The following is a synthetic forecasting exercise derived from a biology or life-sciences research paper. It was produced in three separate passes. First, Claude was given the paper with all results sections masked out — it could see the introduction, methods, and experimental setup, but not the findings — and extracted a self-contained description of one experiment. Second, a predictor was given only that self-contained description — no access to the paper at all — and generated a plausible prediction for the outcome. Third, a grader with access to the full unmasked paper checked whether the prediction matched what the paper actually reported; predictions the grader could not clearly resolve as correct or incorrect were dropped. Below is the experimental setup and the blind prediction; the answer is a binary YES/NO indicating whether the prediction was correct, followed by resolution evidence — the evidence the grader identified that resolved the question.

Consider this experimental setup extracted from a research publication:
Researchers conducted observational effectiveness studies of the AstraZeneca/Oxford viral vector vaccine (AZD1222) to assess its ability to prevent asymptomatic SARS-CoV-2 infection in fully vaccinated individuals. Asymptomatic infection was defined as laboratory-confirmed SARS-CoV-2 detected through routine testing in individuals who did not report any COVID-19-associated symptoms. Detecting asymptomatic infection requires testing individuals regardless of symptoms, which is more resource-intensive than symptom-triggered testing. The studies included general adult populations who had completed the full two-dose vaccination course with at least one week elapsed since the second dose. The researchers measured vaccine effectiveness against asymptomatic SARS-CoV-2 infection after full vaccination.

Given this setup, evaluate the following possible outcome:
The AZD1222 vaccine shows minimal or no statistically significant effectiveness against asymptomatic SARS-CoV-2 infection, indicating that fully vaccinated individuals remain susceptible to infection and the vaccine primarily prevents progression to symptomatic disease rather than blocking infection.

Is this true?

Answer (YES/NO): YES